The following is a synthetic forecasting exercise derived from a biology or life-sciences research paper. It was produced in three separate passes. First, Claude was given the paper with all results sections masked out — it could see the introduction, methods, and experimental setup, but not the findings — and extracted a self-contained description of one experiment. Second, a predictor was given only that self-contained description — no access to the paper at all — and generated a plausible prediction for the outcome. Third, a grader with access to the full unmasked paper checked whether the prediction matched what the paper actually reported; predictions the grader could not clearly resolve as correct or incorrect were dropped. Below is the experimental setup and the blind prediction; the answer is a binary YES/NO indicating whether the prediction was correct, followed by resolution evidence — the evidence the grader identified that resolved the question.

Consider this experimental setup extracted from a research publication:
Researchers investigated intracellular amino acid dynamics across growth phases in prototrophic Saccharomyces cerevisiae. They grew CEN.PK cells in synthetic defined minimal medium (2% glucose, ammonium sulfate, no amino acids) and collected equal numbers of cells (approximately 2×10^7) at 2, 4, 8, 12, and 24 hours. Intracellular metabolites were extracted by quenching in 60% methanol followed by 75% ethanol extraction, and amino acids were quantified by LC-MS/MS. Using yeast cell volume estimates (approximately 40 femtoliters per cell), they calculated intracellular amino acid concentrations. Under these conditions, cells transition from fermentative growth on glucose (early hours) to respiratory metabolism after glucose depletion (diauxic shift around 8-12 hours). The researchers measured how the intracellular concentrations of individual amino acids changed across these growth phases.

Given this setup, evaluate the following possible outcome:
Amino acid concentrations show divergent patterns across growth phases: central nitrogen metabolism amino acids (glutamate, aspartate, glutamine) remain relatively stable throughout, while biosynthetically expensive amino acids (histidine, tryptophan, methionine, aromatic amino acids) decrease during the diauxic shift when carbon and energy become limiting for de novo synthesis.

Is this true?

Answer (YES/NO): NO